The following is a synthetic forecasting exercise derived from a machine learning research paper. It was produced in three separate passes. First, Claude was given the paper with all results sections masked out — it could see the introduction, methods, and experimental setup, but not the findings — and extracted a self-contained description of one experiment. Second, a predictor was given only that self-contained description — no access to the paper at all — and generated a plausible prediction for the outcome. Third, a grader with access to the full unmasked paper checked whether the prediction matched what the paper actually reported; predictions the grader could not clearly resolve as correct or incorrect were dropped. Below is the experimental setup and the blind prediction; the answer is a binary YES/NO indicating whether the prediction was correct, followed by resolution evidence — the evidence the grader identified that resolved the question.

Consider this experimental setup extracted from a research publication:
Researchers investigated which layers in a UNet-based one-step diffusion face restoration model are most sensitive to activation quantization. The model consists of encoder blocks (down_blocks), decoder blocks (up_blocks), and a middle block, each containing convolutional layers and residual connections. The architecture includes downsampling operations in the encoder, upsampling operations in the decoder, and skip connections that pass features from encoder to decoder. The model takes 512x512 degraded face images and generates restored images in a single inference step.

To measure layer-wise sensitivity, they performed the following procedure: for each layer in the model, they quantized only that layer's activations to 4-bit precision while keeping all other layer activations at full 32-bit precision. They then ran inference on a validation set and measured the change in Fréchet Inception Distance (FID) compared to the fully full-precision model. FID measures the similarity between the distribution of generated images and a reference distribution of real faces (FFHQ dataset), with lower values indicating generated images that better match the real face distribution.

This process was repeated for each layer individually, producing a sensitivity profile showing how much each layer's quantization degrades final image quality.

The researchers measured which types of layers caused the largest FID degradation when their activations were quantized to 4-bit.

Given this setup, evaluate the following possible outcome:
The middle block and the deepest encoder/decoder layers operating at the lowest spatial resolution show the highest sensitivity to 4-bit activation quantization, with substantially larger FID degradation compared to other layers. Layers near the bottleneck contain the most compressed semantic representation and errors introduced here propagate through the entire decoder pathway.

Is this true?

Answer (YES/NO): NO